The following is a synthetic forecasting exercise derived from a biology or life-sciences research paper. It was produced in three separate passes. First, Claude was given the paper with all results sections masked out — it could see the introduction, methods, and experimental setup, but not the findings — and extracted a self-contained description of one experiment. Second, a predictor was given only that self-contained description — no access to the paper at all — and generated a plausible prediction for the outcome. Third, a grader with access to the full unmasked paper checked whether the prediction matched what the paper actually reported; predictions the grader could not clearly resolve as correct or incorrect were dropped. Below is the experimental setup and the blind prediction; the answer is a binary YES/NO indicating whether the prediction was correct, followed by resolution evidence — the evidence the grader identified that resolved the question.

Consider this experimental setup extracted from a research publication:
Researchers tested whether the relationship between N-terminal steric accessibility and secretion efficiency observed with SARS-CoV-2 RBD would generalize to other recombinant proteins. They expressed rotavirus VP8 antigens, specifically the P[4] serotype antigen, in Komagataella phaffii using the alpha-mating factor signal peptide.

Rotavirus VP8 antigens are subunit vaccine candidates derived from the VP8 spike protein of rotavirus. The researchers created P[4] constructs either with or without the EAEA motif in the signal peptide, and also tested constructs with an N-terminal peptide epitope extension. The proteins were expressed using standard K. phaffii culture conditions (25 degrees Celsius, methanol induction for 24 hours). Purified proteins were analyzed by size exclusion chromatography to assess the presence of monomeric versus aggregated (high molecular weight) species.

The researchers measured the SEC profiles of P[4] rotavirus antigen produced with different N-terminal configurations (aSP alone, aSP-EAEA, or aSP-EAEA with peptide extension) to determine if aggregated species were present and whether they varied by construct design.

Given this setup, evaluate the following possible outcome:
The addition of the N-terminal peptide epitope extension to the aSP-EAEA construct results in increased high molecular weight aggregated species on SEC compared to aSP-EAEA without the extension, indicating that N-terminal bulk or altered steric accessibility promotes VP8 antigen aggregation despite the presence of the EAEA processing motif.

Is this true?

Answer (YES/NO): NO